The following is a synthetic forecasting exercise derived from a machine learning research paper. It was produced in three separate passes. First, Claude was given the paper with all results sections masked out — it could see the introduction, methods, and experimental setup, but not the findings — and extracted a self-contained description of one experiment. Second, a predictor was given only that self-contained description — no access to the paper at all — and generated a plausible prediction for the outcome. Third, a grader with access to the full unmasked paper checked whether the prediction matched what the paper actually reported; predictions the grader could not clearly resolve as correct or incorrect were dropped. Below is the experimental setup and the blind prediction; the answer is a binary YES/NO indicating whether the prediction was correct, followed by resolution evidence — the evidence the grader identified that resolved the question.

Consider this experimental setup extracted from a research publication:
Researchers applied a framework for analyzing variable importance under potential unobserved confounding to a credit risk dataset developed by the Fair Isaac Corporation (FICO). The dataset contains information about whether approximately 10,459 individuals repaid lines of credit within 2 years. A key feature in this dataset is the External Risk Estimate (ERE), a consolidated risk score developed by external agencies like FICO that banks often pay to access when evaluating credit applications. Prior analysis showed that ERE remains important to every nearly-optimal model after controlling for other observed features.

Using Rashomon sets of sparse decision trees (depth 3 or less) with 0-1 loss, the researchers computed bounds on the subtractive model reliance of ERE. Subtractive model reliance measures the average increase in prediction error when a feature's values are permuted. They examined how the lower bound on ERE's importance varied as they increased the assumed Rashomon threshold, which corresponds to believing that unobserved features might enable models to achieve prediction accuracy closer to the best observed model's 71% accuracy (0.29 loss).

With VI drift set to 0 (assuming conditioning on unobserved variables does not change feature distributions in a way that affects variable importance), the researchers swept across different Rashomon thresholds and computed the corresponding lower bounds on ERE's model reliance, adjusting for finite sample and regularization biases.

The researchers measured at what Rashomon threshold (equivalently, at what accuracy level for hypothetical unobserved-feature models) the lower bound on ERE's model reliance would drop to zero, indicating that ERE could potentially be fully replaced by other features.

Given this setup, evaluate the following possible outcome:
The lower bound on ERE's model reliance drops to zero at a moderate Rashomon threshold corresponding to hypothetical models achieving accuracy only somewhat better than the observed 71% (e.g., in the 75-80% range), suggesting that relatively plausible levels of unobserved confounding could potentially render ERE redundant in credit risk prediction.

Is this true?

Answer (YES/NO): NO